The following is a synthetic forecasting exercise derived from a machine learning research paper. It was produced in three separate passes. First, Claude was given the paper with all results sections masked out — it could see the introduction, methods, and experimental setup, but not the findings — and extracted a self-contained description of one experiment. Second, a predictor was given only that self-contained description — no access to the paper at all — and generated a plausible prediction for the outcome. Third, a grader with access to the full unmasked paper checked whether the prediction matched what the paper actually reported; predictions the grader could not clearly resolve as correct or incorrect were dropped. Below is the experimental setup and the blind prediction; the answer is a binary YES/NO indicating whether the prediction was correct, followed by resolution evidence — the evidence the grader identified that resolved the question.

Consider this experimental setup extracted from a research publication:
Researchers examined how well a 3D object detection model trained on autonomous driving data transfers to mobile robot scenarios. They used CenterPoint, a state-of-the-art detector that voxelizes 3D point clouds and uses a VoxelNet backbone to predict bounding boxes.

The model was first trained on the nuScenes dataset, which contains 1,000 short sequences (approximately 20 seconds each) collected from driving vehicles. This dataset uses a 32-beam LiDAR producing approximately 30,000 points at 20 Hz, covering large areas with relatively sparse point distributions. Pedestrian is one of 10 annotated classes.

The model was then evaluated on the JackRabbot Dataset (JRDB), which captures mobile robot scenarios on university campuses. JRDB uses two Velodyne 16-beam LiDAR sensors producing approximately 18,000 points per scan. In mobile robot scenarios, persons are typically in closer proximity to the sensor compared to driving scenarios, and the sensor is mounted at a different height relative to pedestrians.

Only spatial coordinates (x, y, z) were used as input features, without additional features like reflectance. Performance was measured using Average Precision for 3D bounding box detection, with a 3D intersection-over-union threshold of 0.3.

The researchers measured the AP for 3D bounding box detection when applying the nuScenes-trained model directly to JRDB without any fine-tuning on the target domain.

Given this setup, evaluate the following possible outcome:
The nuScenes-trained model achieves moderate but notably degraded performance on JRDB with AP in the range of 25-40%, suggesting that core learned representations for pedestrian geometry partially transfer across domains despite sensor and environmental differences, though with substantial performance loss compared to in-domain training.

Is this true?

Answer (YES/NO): YES